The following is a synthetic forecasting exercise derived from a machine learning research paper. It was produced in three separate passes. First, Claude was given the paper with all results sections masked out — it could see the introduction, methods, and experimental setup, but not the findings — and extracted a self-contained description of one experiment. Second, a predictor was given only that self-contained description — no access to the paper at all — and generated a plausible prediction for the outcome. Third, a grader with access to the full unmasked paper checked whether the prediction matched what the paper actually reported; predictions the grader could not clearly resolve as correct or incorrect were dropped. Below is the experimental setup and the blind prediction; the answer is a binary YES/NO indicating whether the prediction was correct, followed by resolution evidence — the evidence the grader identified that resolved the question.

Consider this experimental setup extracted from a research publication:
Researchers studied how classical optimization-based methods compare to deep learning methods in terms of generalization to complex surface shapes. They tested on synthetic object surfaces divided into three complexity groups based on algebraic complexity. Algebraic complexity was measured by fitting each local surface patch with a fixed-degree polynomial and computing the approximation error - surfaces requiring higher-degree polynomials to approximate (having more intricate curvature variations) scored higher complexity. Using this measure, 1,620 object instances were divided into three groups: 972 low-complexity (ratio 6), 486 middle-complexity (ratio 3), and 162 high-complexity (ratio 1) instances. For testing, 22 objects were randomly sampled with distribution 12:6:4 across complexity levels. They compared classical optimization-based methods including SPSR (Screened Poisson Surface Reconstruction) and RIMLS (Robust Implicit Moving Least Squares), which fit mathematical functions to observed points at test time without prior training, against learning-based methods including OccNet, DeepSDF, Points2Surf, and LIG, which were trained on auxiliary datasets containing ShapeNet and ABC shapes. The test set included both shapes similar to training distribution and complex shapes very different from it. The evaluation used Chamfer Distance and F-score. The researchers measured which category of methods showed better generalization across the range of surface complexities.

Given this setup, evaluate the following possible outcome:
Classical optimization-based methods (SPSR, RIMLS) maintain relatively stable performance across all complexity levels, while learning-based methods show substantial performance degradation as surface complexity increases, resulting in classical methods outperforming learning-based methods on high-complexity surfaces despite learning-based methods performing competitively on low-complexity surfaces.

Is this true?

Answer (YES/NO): YES